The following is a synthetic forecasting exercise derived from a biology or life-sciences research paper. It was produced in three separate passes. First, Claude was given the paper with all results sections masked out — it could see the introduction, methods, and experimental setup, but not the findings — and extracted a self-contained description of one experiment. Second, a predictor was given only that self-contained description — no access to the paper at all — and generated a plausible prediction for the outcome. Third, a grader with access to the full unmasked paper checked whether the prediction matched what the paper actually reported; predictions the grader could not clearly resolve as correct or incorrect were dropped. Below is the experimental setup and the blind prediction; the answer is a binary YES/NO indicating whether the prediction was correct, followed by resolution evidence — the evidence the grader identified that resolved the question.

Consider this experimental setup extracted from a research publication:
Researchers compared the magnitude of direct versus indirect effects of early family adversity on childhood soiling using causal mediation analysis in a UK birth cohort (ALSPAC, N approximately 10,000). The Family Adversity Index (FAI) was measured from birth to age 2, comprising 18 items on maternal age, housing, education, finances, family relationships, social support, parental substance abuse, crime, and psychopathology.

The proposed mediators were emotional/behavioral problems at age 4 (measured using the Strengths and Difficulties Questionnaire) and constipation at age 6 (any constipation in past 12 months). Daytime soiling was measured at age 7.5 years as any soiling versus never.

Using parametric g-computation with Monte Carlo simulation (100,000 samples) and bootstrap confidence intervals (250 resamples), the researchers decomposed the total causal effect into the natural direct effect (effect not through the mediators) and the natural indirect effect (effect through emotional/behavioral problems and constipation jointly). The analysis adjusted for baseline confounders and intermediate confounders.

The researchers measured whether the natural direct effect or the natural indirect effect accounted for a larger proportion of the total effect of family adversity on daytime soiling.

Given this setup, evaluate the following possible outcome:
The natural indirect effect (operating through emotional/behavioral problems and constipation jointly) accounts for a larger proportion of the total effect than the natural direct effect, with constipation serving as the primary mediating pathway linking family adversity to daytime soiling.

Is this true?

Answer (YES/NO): NO